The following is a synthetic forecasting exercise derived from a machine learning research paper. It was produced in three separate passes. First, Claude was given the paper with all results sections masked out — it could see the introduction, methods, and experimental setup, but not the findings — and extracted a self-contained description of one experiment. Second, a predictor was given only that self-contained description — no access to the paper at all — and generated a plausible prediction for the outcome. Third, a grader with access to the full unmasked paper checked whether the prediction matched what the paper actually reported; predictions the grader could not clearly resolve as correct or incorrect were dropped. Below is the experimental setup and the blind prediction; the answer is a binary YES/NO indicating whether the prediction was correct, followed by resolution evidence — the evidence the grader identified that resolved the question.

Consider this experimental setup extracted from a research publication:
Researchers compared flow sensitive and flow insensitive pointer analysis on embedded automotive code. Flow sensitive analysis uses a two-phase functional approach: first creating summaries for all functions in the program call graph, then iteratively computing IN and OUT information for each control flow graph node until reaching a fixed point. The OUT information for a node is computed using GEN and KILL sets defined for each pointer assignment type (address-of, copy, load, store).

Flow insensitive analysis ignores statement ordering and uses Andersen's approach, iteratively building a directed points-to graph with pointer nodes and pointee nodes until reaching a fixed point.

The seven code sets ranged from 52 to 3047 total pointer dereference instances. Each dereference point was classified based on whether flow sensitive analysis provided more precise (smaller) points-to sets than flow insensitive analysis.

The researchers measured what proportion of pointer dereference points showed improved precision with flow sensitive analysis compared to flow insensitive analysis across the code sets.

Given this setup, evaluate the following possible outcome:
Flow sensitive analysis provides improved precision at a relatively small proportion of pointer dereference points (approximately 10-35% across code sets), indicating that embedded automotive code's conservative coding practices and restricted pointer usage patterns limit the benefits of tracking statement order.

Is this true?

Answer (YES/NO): NO